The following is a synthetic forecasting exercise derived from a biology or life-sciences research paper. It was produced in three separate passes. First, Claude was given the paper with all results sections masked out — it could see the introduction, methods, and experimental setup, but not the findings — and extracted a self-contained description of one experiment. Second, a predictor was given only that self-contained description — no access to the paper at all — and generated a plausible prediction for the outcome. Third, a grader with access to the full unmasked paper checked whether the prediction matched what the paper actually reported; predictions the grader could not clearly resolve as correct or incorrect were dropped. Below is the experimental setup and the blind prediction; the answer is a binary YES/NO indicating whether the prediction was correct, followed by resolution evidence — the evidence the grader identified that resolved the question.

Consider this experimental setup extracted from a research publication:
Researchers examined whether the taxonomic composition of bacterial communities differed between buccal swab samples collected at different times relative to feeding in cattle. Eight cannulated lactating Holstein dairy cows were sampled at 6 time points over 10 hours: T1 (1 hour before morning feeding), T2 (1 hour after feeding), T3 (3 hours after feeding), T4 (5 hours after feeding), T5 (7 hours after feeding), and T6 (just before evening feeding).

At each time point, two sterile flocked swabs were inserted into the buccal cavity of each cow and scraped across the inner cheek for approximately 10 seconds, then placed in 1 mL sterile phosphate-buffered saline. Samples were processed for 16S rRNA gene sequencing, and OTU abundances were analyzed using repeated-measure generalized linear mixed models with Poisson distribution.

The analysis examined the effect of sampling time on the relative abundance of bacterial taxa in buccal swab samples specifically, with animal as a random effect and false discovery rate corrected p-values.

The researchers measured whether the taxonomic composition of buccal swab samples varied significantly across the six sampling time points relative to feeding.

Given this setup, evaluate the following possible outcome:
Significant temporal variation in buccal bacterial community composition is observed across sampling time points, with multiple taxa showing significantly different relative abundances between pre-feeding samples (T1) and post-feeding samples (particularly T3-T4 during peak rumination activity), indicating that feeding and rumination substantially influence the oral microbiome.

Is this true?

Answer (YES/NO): NO